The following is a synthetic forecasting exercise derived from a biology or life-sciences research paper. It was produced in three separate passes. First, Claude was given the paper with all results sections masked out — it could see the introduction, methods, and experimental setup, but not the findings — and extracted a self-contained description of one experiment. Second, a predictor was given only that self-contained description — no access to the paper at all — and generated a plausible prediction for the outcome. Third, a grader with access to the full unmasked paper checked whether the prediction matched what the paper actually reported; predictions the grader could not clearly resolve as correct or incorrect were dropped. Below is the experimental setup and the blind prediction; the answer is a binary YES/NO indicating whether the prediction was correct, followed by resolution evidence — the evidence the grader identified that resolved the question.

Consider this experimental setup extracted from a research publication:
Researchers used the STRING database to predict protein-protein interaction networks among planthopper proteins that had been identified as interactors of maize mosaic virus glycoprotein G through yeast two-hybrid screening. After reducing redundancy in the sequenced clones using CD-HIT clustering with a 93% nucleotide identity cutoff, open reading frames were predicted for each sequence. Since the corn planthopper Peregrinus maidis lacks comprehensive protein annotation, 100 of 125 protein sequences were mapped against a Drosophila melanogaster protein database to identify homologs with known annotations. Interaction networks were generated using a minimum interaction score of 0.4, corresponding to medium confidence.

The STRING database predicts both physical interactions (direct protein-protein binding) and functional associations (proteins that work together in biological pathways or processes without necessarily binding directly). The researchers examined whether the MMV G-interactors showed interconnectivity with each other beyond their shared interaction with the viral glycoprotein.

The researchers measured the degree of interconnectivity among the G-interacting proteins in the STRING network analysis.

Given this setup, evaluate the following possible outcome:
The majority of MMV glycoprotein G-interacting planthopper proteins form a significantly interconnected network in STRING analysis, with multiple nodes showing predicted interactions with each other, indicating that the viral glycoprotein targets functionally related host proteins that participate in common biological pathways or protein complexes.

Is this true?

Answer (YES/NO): NO